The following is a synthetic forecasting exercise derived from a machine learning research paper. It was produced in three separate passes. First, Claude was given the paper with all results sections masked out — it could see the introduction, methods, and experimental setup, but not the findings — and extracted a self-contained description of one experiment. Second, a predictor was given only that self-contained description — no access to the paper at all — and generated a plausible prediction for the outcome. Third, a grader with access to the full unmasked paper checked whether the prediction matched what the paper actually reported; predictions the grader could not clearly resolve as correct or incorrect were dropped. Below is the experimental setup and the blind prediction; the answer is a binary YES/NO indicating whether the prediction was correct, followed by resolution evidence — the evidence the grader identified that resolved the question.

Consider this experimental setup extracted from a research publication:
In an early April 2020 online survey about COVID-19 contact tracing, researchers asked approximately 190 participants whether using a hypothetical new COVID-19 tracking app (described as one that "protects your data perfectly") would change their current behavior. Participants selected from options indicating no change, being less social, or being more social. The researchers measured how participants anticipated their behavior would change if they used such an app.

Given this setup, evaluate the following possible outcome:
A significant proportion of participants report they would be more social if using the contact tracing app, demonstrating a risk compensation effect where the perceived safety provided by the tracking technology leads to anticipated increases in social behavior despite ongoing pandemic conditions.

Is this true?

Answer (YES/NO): NO